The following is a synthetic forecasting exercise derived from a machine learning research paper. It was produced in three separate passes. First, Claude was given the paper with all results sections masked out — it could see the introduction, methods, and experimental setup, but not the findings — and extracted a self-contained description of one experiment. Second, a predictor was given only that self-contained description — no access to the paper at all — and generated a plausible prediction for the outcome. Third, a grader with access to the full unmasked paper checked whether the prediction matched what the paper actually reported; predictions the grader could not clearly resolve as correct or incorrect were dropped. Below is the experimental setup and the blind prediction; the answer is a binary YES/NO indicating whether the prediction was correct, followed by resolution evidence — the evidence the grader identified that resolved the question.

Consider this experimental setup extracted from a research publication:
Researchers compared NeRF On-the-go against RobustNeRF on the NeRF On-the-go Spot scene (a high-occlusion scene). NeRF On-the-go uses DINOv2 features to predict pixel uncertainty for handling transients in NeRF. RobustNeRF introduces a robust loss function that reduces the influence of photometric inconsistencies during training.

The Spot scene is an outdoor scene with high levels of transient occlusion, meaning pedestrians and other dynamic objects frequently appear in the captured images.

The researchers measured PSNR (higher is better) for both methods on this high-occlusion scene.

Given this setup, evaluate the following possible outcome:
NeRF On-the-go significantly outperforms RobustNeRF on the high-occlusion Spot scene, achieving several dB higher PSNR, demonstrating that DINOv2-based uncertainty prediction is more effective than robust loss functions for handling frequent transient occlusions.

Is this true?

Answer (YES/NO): NO